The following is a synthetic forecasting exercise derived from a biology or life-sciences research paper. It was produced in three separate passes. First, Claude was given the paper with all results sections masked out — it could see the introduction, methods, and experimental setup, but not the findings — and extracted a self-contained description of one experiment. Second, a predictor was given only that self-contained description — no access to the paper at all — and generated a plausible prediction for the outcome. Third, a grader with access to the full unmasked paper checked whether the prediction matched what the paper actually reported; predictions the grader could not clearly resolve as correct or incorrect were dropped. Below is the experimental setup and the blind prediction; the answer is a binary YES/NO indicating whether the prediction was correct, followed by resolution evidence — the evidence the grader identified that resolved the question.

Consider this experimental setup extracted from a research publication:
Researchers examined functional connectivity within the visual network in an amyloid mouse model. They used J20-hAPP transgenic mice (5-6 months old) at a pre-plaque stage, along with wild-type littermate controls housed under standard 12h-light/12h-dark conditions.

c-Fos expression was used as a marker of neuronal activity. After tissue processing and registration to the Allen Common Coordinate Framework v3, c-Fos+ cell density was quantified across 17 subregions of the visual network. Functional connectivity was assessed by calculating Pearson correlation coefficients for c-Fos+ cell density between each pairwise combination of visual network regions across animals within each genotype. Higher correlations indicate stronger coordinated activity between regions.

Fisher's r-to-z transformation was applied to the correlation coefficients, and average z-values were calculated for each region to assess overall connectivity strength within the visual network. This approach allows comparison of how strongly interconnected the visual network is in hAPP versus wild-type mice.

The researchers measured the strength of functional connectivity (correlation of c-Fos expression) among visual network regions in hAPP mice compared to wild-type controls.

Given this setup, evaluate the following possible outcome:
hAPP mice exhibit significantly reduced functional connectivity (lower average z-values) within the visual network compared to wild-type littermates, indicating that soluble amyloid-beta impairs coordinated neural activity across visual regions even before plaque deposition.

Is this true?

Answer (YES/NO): NO